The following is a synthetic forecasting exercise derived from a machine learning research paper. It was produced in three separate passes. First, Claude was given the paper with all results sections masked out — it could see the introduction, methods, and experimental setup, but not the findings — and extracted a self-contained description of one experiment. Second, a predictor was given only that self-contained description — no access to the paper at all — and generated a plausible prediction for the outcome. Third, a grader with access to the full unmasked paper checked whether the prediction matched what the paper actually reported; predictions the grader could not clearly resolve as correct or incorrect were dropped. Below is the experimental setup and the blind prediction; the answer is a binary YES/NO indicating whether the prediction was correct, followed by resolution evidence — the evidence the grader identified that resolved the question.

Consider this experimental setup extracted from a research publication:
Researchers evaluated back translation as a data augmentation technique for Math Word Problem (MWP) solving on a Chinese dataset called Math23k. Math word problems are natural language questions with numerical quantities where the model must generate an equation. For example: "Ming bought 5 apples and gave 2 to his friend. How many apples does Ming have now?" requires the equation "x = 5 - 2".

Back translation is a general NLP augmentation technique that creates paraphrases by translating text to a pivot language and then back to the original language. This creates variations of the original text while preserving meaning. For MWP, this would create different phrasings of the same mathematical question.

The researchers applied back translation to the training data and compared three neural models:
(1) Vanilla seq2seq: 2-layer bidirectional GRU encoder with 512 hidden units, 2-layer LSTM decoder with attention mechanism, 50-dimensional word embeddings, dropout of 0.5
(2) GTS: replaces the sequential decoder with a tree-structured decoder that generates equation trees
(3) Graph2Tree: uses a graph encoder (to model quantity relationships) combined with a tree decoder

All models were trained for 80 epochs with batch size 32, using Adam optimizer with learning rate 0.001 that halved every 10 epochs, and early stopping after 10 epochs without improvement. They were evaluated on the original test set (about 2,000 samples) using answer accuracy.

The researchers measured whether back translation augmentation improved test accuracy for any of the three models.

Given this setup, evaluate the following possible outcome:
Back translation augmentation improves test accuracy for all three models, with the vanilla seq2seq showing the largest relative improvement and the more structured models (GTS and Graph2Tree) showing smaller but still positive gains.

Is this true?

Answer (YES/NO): NO